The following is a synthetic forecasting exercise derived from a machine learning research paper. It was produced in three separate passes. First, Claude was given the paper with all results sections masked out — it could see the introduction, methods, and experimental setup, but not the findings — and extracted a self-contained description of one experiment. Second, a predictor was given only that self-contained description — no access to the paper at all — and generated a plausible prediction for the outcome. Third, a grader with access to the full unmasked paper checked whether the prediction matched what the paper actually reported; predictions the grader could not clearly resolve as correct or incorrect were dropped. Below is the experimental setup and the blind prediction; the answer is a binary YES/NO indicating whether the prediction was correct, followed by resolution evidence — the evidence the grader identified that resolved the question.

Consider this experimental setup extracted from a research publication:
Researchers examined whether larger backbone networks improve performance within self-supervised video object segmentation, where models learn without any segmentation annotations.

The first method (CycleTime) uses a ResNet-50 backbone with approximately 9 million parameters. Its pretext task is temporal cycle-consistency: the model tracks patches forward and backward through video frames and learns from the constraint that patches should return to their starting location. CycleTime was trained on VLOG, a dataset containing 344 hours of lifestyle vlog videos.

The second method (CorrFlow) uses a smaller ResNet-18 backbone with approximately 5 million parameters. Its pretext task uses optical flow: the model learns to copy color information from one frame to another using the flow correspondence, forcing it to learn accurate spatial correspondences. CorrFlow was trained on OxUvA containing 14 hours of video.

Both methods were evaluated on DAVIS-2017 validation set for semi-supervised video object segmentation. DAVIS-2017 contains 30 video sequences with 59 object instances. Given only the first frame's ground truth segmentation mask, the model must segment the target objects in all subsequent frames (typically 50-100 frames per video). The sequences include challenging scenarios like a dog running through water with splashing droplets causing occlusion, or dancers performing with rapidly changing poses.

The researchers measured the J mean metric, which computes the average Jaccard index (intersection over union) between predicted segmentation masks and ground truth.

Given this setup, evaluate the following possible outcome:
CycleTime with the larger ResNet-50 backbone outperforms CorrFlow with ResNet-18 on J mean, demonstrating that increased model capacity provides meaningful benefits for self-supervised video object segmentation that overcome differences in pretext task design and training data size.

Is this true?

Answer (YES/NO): NO